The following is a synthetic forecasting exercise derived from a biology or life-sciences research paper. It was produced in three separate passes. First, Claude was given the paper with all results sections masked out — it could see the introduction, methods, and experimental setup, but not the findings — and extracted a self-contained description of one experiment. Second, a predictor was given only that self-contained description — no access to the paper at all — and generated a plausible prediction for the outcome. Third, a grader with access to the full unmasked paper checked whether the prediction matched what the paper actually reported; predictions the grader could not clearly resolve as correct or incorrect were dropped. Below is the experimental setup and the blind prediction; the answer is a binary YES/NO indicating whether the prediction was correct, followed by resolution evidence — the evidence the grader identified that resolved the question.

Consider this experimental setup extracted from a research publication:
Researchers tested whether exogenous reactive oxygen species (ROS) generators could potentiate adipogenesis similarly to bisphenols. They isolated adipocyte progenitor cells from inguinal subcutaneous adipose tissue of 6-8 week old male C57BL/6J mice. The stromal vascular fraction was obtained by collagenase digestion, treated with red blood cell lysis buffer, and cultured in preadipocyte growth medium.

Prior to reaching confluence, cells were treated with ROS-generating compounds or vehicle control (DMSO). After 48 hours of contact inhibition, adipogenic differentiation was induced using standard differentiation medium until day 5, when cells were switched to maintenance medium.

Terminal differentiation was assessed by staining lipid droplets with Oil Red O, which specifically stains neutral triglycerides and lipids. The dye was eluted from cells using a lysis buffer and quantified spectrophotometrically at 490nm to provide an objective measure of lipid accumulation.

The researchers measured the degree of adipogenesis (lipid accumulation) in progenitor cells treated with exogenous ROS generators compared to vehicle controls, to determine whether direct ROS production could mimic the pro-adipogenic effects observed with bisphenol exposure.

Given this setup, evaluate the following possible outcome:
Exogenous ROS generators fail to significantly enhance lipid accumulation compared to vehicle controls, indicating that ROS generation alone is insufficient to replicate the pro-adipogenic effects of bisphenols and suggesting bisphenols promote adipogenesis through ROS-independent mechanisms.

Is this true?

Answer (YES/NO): NO